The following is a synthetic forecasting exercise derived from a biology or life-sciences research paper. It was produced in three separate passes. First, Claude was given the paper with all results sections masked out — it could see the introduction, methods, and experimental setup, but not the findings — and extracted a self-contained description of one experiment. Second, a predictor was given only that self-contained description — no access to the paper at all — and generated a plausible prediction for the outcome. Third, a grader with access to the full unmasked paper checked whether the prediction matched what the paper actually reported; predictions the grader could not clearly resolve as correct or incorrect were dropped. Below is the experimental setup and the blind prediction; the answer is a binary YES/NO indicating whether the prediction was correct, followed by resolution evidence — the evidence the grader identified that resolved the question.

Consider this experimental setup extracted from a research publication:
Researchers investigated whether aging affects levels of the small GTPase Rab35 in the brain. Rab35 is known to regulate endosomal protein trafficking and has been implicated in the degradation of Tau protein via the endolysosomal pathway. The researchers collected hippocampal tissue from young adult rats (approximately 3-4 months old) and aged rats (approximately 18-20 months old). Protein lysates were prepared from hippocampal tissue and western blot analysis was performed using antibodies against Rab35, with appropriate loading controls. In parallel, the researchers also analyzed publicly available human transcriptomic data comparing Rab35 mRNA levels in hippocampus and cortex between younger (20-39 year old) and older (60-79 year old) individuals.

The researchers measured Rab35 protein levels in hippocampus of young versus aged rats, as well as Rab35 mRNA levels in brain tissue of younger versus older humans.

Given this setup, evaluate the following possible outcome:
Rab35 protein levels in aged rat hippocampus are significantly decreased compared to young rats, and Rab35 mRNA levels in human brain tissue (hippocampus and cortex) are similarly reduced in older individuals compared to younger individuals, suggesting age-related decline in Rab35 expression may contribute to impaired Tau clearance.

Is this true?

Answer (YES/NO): NO